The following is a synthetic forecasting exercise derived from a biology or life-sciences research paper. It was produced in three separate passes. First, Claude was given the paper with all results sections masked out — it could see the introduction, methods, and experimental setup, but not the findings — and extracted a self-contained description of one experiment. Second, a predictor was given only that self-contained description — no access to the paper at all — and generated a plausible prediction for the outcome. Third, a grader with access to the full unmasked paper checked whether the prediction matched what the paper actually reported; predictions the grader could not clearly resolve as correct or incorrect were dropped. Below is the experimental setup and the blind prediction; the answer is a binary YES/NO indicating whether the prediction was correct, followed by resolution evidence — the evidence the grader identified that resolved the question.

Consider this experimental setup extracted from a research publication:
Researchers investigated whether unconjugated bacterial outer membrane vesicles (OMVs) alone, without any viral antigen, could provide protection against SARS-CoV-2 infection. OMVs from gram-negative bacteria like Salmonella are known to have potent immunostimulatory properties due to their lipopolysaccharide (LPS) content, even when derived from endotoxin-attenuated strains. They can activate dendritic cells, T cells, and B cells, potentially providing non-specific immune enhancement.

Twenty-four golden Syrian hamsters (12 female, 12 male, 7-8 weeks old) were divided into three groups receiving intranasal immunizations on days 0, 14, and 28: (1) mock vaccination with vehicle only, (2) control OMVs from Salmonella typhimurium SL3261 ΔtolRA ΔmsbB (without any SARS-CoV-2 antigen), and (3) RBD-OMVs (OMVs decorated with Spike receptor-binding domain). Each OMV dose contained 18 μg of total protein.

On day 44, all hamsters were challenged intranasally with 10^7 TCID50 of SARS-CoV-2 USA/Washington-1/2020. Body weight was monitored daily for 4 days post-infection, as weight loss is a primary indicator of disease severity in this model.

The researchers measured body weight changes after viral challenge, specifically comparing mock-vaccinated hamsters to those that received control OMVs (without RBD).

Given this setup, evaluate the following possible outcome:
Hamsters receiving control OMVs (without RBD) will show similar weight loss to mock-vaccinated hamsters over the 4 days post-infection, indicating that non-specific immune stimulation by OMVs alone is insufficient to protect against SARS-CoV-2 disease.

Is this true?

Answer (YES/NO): YES